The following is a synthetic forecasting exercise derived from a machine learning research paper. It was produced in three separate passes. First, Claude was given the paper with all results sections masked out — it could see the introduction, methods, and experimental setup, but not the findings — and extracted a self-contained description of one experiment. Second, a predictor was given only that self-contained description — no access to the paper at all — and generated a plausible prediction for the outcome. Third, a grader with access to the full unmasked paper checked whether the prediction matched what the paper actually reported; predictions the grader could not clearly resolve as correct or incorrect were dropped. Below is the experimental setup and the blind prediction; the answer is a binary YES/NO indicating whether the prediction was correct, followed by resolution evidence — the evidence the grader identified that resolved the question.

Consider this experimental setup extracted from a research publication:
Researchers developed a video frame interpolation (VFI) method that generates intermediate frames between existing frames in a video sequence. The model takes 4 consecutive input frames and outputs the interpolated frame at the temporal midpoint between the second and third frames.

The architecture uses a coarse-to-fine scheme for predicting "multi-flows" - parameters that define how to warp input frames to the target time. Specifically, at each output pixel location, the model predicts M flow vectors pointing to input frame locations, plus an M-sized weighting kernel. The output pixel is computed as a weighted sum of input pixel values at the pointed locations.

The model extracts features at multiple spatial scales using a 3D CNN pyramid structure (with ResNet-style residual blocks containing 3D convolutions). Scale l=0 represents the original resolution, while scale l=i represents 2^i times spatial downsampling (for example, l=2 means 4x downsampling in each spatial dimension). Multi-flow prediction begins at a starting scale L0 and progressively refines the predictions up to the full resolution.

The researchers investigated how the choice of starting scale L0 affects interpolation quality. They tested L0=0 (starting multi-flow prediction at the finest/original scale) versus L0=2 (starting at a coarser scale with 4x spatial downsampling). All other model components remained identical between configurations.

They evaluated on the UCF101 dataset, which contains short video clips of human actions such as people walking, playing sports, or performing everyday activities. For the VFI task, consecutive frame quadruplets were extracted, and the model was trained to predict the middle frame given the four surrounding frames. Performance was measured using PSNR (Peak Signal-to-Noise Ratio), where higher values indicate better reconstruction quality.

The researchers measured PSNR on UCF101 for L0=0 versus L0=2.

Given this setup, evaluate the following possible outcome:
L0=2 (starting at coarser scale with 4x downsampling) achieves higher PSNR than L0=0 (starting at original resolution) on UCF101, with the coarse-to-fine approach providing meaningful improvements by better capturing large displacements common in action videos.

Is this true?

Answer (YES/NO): YES